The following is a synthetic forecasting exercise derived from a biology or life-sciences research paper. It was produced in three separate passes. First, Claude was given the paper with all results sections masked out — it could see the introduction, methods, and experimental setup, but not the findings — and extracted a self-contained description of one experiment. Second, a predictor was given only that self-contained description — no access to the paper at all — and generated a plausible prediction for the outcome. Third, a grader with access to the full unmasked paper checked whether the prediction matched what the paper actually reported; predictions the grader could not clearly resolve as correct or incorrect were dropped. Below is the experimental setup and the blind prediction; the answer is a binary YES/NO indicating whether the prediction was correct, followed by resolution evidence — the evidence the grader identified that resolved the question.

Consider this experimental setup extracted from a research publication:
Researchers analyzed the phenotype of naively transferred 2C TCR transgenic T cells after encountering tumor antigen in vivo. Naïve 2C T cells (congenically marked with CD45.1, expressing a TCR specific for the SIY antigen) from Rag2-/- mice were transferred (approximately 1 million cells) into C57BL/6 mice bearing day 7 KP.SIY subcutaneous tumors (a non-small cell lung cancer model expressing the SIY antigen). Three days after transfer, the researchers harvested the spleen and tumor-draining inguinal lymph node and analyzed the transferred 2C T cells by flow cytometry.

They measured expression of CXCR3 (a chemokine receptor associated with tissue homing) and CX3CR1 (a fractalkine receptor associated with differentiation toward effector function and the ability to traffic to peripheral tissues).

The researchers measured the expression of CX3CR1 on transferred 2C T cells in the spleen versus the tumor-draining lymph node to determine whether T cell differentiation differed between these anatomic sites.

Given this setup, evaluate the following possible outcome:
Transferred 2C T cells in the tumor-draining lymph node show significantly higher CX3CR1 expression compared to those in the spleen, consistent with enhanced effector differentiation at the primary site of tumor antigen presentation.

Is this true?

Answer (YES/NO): NO